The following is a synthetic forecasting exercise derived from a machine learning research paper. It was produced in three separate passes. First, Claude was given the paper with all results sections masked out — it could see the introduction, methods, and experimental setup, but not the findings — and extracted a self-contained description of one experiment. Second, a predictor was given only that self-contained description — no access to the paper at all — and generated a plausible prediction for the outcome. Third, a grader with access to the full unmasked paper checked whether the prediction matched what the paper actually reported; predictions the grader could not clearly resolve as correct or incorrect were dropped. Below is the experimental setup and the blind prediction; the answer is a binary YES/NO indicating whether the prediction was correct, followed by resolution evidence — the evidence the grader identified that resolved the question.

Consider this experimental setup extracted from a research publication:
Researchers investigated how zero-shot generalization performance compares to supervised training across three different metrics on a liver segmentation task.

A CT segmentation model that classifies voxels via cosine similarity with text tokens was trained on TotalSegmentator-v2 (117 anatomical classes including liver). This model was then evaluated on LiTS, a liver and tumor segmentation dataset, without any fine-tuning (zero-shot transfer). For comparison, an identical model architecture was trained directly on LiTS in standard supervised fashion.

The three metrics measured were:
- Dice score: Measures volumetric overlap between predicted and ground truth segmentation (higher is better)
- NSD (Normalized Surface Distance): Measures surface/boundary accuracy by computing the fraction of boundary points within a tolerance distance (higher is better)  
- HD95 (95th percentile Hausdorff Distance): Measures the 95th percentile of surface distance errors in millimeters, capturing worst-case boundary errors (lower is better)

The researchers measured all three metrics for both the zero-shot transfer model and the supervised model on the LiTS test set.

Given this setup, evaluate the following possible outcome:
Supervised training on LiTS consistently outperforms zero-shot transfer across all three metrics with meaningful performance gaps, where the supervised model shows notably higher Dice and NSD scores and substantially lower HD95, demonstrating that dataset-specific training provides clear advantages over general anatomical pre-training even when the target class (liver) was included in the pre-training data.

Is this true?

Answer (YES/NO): NO